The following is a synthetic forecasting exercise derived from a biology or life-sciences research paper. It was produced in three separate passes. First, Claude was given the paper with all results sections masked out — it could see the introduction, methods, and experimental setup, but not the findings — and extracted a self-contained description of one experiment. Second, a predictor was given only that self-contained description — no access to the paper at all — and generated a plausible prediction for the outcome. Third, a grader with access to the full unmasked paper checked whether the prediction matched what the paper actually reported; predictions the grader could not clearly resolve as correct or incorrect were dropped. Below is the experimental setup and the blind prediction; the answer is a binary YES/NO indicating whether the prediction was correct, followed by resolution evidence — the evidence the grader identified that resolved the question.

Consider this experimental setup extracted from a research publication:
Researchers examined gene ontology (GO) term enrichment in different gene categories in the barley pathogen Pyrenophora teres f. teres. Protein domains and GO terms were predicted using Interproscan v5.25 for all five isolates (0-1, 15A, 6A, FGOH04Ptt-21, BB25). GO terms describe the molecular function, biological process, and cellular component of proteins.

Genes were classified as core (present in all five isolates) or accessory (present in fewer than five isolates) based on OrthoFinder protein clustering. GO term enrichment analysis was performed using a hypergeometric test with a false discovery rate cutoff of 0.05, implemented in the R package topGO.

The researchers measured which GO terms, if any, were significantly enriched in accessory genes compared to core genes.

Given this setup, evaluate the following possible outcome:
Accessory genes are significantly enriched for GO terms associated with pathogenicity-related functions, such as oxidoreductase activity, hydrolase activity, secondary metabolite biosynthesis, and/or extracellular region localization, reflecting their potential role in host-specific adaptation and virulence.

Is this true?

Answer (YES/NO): NO